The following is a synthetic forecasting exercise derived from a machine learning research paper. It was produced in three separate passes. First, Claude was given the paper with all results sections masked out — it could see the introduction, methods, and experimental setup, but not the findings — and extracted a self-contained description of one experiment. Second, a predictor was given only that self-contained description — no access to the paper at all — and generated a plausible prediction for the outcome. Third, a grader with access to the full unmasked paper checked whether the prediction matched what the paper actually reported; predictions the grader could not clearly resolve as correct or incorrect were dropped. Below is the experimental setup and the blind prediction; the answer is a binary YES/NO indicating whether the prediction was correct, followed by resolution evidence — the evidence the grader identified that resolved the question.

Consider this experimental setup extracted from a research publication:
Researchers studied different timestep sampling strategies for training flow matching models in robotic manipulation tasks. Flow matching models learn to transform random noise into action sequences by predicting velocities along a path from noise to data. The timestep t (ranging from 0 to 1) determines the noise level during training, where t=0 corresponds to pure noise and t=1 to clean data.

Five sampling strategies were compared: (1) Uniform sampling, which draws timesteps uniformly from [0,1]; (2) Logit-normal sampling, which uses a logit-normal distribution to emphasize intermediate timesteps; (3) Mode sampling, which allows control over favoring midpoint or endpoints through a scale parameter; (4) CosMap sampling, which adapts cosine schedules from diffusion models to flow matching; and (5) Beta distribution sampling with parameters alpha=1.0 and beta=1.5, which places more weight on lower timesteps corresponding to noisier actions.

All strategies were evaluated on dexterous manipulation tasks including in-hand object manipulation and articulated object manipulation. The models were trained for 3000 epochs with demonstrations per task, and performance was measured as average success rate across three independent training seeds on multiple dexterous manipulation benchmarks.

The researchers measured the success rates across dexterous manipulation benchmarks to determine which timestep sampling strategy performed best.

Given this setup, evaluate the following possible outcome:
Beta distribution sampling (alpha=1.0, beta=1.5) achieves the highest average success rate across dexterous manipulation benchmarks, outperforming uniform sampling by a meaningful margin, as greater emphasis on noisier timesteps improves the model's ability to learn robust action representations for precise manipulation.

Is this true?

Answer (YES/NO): YES